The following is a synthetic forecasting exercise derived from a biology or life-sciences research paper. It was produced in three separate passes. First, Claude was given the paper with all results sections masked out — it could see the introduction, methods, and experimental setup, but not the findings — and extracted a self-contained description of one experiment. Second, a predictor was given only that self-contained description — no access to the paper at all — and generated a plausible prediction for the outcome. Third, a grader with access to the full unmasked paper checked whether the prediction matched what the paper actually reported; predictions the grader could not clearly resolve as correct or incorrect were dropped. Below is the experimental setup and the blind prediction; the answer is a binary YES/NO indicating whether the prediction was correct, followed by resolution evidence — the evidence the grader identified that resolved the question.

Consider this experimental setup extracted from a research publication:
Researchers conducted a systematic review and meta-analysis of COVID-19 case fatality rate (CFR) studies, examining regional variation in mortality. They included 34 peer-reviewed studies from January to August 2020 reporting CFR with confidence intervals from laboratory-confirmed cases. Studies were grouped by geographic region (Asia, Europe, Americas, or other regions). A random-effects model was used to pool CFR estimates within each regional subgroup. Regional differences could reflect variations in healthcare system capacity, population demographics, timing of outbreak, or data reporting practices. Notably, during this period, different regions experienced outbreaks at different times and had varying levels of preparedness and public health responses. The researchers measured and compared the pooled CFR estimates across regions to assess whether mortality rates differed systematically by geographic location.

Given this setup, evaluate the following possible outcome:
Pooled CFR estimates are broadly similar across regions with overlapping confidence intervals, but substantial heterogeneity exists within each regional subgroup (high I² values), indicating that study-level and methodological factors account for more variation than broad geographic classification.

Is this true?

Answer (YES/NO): NO